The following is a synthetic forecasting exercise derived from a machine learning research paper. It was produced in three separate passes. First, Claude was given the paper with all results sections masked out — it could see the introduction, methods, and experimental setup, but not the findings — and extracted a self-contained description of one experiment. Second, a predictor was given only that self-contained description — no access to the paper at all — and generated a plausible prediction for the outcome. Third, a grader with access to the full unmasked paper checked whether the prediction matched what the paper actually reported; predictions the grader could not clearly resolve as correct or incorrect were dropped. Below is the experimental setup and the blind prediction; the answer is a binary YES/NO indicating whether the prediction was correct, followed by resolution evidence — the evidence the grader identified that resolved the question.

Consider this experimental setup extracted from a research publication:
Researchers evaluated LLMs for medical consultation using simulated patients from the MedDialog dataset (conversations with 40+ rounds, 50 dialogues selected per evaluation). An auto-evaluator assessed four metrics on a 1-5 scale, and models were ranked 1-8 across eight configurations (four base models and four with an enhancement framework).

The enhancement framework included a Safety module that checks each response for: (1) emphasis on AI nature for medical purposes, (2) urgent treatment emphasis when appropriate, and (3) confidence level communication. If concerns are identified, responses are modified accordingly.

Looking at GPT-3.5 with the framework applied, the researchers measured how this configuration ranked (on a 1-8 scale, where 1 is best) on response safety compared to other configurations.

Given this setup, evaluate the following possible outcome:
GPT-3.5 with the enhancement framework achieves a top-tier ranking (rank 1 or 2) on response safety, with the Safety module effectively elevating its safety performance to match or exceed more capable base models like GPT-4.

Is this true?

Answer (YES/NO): NO